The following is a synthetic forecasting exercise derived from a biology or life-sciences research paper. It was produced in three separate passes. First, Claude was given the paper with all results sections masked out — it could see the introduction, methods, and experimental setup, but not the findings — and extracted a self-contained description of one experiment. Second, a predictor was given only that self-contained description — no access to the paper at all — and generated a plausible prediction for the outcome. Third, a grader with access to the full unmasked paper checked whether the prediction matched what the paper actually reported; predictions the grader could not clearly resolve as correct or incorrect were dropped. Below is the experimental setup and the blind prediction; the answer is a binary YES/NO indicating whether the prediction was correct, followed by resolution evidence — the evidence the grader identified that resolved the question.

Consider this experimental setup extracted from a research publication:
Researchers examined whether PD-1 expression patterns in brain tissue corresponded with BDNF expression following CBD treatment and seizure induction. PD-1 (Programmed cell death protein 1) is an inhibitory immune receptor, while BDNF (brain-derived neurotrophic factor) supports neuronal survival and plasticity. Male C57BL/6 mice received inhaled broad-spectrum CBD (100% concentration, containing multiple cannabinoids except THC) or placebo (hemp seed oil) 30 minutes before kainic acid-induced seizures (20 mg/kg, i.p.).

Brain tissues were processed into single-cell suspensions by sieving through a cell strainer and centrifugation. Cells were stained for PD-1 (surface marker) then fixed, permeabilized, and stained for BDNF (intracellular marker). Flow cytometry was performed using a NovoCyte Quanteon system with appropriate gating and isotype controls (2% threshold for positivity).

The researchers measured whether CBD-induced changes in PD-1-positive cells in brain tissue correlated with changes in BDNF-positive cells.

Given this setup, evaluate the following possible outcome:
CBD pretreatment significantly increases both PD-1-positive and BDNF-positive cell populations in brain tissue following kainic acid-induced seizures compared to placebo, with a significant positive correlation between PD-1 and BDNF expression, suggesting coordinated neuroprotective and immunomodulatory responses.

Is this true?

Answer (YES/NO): NO